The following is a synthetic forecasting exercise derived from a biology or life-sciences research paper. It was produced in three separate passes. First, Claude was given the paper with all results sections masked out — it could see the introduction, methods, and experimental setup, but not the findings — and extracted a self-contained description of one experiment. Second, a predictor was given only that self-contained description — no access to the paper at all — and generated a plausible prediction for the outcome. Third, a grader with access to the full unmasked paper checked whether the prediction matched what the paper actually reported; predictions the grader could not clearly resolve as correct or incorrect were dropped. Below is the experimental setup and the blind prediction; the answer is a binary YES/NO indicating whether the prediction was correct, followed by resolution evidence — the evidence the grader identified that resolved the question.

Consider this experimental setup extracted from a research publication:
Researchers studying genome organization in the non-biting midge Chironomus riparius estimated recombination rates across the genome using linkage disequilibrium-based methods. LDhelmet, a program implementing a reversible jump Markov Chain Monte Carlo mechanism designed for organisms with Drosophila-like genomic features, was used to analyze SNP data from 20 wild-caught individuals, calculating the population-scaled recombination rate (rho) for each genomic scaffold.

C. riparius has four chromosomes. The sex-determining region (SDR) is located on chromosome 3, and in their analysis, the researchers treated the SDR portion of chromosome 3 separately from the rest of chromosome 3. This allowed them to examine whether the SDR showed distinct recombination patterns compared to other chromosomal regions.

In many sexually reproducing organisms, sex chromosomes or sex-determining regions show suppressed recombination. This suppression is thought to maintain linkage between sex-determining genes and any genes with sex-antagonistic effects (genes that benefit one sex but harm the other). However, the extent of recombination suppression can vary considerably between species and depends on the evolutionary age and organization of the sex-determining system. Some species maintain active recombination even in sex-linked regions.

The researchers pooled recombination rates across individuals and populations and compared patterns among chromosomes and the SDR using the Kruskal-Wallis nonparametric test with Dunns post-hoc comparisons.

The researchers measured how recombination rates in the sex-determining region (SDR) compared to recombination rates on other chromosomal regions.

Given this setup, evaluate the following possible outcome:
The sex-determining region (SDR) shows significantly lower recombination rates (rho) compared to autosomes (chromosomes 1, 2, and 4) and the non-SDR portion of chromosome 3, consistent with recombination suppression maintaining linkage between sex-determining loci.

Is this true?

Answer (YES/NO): NO